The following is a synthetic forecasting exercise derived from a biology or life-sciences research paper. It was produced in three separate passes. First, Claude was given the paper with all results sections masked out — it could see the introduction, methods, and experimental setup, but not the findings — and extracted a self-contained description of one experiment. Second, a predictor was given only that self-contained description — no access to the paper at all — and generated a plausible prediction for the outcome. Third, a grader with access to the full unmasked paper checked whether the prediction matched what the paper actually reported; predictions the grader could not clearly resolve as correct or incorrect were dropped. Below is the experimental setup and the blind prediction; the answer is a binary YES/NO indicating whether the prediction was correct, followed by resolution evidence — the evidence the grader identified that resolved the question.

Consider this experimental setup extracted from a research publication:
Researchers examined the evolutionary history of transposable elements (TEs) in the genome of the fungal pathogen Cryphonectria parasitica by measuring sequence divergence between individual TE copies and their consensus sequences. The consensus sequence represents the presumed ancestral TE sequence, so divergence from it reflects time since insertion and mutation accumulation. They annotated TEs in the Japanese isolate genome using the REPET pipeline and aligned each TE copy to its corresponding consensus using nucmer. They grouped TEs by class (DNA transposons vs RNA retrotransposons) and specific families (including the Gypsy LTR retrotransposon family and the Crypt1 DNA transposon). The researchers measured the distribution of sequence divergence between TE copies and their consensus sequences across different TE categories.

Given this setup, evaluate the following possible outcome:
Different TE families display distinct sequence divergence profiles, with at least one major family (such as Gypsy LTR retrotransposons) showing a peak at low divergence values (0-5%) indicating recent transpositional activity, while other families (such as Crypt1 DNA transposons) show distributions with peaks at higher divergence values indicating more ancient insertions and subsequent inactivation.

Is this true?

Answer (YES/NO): NO